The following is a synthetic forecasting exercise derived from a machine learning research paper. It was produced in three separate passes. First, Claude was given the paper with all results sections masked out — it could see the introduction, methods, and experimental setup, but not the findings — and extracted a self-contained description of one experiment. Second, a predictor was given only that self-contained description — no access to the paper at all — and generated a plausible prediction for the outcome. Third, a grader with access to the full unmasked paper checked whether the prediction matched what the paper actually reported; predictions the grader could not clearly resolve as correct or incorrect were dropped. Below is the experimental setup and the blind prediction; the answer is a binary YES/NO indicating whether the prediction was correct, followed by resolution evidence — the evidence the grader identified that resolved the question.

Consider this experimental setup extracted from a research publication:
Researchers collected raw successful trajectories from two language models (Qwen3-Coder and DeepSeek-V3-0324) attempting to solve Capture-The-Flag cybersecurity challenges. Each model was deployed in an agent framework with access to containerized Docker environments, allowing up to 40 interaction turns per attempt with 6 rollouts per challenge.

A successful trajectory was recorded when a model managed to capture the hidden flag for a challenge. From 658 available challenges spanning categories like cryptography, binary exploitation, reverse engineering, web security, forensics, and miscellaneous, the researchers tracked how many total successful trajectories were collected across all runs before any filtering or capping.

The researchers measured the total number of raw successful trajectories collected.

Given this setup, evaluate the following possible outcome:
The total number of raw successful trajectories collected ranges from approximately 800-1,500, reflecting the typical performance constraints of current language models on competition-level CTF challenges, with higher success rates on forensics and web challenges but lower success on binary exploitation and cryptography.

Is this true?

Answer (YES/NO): NO